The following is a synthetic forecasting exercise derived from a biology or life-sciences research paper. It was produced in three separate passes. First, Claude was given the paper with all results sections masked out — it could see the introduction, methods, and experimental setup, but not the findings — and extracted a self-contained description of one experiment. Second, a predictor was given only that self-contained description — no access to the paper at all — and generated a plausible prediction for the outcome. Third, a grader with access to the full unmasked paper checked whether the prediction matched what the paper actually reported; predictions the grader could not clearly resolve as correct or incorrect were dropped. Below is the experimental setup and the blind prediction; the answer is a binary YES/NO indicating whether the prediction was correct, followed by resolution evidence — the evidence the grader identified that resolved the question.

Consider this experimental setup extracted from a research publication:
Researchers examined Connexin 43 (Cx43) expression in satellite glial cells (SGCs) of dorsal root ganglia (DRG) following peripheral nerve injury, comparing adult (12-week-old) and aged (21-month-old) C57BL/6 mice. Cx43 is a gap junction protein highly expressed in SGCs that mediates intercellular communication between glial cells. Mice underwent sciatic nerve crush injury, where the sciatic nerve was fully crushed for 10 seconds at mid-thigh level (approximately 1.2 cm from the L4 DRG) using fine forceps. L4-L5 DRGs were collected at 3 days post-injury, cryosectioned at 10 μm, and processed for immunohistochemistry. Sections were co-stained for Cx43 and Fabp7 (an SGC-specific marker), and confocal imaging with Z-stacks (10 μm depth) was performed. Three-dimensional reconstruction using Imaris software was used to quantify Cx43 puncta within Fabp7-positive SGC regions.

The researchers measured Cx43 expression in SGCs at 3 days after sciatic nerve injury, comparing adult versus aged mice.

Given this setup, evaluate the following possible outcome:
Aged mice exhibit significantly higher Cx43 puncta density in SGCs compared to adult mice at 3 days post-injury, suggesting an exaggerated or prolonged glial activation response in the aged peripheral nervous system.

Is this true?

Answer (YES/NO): NO